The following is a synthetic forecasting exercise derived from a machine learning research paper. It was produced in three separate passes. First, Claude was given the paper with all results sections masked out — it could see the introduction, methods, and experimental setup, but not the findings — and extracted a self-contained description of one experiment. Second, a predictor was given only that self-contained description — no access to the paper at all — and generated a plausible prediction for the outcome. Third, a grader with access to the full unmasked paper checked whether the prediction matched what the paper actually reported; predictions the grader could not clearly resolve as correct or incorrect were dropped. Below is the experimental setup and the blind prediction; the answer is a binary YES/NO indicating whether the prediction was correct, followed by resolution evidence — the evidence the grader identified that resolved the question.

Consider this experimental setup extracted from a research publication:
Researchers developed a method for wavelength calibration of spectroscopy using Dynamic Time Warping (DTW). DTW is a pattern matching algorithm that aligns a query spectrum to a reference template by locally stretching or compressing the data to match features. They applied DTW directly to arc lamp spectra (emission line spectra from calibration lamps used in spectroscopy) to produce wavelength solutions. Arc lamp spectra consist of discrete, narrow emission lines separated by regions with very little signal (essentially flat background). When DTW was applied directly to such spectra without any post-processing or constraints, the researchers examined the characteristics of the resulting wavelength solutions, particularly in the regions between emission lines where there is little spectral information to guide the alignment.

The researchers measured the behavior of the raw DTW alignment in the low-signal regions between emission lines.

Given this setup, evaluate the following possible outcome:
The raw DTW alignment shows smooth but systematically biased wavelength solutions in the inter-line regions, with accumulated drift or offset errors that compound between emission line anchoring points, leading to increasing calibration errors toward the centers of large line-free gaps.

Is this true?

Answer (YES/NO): NO